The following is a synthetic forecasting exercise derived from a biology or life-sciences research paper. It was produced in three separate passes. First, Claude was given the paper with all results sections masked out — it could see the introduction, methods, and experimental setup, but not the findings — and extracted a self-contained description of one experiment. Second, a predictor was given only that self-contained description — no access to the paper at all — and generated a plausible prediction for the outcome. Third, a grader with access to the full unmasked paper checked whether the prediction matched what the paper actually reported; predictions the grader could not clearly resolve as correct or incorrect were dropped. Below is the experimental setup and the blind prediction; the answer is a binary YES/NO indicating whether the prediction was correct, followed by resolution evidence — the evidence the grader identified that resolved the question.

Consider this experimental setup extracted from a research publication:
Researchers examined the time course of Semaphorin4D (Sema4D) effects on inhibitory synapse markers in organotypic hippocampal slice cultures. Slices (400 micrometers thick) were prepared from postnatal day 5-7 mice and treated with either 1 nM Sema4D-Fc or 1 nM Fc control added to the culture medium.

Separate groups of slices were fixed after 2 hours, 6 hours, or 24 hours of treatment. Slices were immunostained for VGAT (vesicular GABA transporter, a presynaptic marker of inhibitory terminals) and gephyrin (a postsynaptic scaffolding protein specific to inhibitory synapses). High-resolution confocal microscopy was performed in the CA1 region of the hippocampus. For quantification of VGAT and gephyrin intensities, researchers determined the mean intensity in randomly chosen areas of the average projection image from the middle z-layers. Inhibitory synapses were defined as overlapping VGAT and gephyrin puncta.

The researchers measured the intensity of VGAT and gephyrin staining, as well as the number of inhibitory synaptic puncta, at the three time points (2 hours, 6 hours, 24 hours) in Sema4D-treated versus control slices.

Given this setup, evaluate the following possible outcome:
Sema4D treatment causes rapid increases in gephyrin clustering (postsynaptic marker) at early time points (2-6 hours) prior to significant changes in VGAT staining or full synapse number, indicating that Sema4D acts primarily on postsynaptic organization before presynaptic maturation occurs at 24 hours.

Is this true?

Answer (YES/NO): NO